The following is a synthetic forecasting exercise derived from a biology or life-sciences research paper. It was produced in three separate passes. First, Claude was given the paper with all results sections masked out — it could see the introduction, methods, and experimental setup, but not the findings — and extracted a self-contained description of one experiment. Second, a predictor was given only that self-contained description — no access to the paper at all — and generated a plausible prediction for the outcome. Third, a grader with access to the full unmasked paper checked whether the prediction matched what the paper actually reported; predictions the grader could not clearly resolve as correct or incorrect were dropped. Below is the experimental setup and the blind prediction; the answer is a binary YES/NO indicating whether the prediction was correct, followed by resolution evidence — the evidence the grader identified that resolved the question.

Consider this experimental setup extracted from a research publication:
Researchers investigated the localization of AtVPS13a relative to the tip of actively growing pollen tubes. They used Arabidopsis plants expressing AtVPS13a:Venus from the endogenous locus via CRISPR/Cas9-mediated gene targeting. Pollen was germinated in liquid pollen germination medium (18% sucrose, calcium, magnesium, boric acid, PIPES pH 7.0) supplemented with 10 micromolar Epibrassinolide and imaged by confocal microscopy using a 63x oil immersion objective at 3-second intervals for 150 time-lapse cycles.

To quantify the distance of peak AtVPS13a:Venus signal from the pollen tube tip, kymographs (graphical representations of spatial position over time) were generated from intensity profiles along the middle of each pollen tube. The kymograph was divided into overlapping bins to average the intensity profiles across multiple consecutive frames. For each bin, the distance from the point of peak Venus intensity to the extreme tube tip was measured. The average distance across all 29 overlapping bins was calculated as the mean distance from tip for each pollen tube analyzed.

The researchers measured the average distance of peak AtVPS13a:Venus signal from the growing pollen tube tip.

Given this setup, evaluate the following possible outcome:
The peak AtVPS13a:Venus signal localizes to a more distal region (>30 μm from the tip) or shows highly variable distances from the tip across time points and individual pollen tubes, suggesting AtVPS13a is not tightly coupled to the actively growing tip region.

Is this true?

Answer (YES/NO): NO